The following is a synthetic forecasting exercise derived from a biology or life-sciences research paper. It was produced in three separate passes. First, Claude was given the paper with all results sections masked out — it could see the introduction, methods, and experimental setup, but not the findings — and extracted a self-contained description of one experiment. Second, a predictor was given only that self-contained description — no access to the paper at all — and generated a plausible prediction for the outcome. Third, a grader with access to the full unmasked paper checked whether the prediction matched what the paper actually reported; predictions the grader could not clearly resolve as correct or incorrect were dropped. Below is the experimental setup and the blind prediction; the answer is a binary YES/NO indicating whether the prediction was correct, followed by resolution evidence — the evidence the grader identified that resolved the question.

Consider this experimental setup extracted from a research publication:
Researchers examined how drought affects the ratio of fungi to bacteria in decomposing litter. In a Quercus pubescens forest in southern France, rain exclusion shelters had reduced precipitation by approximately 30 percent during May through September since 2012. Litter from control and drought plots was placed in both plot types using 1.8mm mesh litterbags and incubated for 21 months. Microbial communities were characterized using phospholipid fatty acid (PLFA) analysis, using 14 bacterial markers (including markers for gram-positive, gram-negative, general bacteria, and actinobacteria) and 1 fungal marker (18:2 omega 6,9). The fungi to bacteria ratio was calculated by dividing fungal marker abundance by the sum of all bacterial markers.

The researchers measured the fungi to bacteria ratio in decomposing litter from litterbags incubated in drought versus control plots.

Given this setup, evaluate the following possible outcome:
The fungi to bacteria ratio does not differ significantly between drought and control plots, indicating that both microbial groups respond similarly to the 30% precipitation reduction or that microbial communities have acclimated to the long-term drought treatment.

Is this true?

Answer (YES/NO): YES